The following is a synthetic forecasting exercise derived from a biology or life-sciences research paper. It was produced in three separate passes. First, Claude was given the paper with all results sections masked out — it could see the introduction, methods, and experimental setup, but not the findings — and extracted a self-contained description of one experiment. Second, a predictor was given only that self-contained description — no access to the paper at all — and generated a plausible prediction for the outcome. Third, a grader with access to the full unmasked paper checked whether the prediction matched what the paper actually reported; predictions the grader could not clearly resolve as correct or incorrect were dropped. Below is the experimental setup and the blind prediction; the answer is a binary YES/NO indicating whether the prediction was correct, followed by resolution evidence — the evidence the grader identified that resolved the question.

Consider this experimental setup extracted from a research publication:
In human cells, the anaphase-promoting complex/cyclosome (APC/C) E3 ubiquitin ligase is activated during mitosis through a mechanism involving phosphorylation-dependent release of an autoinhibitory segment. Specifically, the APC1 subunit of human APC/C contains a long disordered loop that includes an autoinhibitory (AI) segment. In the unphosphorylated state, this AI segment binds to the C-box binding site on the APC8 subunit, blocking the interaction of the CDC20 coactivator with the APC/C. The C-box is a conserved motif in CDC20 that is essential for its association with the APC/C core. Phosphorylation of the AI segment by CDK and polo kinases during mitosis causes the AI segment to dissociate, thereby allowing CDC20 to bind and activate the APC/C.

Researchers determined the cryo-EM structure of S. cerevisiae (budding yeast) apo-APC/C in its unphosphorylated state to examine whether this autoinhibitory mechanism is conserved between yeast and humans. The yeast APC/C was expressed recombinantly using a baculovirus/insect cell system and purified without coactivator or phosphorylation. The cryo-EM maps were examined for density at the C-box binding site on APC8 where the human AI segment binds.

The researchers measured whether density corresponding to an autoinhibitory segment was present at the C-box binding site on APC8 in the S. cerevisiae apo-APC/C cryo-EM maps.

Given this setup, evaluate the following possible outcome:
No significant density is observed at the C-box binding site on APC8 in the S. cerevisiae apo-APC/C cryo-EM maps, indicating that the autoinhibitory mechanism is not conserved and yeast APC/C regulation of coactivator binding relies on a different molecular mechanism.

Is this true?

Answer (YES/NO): YES